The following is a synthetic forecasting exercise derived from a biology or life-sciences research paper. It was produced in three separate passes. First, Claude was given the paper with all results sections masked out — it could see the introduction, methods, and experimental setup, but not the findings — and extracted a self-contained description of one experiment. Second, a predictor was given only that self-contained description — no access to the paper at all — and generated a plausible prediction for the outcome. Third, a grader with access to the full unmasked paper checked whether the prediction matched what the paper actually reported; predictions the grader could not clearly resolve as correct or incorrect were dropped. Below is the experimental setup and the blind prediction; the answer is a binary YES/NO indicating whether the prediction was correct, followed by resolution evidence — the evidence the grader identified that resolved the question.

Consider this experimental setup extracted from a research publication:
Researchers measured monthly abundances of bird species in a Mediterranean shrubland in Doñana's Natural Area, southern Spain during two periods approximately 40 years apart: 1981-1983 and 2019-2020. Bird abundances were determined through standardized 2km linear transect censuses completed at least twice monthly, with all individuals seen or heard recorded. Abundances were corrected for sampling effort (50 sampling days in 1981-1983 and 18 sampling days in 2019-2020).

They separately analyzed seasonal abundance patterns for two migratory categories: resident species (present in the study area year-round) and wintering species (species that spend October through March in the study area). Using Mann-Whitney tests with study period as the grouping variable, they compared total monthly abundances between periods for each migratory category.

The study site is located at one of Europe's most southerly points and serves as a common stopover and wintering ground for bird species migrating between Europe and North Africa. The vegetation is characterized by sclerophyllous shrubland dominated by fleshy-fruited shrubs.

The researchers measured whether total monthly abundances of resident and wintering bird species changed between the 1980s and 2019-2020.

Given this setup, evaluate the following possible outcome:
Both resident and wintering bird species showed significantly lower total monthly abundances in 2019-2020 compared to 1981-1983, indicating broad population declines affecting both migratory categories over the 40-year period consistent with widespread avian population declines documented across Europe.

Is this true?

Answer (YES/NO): NO